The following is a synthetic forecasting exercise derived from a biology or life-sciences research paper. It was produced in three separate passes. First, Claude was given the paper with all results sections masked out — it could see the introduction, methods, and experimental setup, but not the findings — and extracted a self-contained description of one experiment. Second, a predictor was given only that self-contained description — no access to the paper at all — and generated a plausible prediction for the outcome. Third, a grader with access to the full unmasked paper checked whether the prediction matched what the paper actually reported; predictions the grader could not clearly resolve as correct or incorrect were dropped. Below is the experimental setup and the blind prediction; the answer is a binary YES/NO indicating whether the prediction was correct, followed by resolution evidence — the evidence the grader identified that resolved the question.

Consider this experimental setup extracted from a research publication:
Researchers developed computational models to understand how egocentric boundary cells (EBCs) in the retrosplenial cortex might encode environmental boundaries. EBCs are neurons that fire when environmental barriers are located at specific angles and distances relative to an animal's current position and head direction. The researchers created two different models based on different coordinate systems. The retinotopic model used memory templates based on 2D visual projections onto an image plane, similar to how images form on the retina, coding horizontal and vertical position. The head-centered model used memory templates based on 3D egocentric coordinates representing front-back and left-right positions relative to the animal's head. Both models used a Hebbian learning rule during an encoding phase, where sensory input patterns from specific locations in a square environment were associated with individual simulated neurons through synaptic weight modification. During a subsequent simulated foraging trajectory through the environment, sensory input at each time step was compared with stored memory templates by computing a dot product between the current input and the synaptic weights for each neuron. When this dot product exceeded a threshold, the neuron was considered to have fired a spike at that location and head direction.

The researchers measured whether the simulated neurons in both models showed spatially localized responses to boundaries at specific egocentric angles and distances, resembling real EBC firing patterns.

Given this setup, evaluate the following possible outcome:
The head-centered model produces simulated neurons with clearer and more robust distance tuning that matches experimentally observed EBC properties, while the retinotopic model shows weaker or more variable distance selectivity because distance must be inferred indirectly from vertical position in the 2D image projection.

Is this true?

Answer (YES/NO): NO